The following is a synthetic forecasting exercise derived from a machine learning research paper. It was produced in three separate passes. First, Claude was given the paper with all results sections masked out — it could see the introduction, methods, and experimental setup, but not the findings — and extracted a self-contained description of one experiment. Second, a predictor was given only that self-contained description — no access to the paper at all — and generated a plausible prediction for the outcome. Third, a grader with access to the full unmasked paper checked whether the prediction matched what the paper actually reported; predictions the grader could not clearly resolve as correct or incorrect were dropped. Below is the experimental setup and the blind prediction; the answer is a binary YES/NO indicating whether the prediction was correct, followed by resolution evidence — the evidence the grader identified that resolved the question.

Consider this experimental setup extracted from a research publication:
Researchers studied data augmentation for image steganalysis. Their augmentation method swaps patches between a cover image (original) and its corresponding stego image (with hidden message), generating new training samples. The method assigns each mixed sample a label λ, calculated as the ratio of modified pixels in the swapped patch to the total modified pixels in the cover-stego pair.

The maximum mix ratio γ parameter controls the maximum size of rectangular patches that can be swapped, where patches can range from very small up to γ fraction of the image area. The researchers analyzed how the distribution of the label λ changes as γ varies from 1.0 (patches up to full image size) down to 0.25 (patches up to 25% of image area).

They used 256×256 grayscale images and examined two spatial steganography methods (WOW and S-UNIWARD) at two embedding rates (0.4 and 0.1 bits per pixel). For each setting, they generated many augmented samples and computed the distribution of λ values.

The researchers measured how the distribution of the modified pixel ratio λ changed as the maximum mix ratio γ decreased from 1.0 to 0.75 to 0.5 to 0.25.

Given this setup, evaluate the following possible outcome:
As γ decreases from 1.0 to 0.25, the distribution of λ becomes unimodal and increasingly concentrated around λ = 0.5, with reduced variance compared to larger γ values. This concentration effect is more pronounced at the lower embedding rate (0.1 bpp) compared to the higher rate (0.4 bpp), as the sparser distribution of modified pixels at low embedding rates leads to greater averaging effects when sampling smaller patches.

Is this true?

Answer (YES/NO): NO